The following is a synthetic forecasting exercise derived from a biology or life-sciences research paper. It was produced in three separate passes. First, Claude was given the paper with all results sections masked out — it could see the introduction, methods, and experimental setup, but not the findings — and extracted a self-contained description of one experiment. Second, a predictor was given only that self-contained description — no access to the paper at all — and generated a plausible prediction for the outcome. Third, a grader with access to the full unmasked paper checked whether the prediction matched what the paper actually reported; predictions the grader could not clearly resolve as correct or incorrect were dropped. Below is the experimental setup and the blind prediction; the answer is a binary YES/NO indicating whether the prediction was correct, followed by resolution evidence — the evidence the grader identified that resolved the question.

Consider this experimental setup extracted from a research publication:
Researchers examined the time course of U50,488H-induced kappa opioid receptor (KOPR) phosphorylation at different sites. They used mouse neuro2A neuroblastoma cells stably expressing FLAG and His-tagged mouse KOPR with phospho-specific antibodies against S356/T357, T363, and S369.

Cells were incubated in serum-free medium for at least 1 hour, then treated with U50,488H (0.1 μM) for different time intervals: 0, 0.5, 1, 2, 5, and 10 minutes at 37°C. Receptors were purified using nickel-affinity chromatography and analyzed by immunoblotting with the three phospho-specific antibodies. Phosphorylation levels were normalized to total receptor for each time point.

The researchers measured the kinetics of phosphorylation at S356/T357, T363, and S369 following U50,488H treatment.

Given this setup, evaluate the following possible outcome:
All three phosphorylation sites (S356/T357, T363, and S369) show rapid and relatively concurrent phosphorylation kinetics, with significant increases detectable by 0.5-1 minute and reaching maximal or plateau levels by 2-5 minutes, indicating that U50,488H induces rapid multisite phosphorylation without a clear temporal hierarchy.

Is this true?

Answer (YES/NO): NO